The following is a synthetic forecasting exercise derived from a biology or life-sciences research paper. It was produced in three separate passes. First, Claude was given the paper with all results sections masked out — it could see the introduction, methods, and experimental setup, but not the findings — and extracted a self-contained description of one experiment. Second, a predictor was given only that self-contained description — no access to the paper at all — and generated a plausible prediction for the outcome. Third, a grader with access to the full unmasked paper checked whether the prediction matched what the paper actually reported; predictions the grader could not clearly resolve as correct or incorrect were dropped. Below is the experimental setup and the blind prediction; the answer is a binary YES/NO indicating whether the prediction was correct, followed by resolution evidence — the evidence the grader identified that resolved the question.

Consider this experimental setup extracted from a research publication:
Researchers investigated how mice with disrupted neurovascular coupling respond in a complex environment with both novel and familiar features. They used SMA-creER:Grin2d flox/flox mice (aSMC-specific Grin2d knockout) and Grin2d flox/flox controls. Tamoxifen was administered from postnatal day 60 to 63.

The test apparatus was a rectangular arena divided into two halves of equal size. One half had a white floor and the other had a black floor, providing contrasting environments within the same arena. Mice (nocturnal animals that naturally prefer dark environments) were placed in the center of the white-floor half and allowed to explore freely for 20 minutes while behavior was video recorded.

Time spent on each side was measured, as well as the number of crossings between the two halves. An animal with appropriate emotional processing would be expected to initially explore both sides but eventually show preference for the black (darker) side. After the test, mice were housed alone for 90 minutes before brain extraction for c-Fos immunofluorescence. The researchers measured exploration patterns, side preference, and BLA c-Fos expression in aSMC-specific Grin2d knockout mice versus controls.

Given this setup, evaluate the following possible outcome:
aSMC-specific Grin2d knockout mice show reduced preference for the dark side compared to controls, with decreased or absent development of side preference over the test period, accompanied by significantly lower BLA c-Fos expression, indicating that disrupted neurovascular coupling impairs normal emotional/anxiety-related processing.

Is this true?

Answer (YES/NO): NO